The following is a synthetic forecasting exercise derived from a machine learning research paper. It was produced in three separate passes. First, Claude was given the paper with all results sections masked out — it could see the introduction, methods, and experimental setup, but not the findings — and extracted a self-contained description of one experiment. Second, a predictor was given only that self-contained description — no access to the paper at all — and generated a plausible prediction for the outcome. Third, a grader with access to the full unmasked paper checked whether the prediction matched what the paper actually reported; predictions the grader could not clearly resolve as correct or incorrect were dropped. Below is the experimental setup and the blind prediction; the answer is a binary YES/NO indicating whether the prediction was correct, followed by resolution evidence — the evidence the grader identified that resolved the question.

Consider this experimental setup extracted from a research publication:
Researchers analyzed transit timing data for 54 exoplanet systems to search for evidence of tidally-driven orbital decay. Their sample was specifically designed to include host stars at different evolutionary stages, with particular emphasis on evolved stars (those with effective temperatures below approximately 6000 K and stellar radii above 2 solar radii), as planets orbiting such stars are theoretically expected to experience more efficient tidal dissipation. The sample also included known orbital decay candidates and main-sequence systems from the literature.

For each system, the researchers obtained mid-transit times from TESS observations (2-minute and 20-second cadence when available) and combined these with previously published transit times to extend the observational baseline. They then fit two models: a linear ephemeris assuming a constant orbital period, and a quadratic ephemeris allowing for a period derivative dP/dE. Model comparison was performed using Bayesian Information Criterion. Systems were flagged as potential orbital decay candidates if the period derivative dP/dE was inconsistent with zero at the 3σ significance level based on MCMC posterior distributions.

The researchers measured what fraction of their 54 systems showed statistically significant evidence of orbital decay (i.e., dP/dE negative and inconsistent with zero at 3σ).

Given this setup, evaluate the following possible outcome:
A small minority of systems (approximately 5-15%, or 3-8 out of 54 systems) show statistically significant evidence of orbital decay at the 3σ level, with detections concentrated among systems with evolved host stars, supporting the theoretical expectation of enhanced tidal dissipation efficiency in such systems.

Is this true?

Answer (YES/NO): NO